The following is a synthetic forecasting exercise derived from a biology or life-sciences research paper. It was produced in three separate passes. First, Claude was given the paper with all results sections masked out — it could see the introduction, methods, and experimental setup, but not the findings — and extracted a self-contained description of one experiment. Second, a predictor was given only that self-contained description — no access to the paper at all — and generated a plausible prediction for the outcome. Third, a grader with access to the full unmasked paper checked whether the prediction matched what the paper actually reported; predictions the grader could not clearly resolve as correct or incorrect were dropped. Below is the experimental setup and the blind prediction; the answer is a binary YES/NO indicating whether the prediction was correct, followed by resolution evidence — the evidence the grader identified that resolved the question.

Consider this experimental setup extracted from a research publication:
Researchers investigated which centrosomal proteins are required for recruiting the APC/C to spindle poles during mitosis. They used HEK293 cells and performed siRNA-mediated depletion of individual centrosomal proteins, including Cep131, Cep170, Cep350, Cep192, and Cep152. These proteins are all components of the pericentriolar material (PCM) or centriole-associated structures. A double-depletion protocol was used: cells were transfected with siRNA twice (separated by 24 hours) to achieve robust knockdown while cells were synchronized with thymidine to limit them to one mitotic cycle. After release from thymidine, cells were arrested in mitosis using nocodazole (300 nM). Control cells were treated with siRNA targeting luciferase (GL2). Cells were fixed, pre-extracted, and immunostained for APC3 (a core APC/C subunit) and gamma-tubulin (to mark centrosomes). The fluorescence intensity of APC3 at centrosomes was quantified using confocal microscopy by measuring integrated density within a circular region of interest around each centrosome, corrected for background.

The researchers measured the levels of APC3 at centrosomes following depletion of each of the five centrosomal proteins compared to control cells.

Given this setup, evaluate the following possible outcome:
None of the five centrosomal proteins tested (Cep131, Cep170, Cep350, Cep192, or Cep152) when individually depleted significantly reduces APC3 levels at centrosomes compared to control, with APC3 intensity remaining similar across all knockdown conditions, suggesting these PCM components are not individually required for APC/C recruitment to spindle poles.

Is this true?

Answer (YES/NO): NO